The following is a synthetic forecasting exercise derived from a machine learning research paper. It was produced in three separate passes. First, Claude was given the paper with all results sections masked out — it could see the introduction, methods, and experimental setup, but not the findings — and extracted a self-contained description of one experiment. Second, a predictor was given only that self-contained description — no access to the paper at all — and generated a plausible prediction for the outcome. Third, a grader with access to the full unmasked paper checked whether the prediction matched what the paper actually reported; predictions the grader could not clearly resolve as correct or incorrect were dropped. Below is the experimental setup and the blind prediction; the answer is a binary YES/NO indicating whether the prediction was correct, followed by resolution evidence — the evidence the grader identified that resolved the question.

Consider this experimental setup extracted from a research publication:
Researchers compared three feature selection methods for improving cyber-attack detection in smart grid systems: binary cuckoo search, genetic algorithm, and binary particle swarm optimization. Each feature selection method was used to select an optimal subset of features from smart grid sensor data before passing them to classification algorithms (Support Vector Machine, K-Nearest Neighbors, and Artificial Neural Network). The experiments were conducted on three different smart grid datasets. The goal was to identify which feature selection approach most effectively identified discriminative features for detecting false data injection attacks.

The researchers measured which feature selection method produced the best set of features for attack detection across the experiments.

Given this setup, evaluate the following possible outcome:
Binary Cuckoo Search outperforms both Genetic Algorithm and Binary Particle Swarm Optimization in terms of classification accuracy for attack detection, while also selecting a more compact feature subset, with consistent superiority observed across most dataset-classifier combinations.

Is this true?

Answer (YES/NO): NO